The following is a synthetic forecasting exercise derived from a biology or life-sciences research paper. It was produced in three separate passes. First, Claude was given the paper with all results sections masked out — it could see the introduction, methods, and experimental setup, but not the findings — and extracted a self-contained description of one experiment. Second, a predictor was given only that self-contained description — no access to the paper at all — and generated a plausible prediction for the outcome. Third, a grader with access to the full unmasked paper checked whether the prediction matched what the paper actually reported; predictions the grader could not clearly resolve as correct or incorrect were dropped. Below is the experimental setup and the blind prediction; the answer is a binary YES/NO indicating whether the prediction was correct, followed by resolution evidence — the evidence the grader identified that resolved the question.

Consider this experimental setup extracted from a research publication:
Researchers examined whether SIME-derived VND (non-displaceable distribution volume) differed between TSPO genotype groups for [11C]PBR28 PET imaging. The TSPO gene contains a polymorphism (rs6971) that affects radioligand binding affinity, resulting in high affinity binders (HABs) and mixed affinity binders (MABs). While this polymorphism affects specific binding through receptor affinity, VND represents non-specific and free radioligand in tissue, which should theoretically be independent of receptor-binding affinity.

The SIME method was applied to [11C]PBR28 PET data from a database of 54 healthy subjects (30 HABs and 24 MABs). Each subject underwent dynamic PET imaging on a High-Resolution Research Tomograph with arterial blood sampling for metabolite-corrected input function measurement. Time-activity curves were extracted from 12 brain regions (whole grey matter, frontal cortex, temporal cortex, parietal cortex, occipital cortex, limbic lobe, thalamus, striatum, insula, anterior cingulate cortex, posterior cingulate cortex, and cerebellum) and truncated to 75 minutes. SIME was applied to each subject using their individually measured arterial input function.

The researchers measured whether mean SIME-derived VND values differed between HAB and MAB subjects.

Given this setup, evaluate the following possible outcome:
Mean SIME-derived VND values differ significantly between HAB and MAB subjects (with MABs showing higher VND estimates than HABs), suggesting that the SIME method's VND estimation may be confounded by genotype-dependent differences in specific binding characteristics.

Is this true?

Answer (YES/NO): NO